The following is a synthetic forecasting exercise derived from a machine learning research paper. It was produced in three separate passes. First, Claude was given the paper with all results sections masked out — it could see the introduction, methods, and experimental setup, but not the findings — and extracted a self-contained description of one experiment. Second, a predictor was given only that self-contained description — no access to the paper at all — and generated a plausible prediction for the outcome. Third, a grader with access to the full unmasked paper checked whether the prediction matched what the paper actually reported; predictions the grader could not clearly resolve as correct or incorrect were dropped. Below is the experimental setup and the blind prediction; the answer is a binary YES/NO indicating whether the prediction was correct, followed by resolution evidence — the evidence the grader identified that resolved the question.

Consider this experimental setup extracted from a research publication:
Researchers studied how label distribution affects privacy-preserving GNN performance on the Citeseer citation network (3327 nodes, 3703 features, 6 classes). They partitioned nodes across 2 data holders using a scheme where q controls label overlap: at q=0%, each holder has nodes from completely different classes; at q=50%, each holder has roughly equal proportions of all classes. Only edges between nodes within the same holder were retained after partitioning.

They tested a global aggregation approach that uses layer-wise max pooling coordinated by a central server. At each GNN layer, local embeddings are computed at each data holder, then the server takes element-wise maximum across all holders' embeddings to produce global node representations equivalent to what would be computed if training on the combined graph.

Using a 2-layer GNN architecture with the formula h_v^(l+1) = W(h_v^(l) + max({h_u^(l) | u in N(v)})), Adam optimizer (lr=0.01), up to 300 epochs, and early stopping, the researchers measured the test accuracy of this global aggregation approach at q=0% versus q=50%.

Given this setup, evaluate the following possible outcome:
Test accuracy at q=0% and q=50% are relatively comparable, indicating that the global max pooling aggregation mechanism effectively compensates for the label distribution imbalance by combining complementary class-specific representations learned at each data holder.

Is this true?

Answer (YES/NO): NO